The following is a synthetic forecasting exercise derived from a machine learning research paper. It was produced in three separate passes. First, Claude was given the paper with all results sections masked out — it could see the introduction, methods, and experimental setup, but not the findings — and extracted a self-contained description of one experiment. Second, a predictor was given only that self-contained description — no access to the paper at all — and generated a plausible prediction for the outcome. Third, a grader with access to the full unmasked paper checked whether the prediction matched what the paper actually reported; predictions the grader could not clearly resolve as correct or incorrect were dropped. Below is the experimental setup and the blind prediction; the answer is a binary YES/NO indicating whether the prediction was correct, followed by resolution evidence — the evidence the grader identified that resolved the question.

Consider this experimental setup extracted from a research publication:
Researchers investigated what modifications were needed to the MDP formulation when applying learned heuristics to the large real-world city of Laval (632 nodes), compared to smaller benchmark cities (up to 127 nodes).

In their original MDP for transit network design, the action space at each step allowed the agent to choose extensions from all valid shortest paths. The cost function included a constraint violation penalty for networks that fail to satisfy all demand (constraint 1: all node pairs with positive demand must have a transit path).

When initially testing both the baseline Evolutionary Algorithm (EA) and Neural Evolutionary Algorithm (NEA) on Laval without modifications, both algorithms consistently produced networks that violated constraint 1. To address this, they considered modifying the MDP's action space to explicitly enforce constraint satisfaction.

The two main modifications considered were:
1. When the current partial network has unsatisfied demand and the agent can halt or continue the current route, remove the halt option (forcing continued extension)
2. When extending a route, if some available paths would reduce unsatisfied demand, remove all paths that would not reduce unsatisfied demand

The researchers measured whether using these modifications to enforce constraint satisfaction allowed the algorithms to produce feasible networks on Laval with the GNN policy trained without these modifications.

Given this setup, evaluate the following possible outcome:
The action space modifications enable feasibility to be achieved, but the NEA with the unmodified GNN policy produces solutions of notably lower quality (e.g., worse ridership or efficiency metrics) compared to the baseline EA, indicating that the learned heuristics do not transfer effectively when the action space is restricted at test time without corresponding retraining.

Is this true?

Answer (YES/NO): NO